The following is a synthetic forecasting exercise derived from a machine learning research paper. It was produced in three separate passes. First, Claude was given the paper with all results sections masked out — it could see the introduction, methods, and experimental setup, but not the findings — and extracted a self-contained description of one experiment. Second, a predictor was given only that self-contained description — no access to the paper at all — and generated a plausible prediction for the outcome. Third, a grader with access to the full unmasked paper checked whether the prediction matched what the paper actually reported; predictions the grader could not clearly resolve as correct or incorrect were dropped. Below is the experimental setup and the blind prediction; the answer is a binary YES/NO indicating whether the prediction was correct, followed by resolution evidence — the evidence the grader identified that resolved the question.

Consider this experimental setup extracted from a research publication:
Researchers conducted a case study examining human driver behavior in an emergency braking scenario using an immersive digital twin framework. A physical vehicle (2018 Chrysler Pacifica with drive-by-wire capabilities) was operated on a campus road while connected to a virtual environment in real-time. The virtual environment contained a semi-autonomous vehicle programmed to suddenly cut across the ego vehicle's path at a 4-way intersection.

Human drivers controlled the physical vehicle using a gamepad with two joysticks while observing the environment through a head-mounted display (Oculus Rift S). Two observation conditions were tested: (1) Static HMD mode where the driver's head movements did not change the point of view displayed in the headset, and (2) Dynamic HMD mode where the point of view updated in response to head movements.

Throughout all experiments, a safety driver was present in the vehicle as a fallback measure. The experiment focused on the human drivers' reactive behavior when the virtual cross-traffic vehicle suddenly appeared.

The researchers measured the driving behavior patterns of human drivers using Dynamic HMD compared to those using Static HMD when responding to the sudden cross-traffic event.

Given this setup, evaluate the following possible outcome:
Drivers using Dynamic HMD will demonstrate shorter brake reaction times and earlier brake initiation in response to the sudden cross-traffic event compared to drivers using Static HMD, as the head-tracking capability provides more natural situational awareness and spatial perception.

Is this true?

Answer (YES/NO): YES